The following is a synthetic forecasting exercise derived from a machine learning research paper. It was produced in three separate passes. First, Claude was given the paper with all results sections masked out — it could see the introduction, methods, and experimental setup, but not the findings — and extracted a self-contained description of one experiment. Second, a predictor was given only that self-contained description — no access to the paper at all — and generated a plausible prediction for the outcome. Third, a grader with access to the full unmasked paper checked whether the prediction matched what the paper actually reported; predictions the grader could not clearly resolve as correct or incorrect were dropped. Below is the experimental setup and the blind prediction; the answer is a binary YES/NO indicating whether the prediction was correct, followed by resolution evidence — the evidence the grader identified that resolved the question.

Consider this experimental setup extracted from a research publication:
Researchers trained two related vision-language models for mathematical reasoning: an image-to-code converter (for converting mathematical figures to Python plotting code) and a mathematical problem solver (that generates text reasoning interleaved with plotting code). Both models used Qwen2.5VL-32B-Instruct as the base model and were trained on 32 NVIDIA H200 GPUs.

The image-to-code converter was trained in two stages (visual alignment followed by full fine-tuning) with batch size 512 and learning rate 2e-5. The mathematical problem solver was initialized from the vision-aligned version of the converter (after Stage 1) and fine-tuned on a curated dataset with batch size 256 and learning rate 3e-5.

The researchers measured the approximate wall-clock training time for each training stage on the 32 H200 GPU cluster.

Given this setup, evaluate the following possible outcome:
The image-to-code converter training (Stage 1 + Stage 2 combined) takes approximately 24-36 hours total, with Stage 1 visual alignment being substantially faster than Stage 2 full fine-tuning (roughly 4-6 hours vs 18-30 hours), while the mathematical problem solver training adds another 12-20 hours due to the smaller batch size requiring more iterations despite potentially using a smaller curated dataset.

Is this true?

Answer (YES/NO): NO